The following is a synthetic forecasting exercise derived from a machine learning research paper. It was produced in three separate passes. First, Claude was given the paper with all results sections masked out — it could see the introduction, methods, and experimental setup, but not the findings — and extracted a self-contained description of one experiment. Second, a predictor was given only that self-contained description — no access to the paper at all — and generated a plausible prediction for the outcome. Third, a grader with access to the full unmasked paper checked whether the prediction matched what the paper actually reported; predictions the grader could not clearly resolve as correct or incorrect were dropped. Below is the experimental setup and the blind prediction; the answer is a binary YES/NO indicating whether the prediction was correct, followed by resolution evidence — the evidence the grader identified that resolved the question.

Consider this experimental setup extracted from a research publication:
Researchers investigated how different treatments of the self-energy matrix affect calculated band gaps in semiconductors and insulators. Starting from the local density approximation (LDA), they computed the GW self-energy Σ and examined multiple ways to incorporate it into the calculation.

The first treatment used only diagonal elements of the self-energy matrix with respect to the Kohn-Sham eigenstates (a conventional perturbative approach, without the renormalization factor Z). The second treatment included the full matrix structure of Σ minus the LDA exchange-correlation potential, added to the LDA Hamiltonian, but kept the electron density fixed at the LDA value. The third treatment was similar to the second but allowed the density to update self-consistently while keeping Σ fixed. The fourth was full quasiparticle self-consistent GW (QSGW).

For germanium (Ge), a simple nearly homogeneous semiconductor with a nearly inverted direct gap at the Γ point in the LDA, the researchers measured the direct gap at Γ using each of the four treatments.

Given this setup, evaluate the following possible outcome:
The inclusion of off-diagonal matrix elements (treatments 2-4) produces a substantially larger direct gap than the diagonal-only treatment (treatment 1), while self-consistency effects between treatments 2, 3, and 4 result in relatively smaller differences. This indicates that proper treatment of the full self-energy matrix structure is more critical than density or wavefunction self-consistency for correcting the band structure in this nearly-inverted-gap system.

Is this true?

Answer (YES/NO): NO